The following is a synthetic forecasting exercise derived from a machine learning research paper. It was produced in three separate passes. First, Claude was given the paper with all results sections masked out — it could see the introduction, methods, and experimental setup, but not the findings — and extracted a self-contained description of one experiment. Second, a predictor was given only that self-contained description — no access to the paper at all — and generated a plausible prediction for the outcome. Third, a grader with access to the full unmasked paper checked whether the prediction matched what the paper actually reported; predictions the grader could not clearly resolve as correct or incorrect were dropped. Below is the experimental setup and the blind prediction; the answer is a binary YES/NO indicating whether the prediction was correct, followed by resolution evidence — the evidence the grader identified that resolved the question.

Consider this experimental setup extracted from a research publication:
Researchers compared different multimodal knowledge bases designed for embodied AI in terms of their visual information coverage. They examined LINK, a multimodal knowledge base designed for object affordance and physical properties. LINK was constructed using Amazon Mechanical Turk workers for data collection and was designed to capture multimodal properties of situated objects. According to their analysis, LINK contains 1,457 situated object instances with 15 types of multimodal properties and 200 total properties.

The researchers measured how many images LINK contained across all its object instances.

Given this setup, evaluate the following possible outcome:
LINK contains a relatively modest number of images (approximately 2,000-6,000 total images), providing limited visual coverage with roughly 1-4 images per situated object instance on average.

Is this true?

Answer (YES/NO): NO